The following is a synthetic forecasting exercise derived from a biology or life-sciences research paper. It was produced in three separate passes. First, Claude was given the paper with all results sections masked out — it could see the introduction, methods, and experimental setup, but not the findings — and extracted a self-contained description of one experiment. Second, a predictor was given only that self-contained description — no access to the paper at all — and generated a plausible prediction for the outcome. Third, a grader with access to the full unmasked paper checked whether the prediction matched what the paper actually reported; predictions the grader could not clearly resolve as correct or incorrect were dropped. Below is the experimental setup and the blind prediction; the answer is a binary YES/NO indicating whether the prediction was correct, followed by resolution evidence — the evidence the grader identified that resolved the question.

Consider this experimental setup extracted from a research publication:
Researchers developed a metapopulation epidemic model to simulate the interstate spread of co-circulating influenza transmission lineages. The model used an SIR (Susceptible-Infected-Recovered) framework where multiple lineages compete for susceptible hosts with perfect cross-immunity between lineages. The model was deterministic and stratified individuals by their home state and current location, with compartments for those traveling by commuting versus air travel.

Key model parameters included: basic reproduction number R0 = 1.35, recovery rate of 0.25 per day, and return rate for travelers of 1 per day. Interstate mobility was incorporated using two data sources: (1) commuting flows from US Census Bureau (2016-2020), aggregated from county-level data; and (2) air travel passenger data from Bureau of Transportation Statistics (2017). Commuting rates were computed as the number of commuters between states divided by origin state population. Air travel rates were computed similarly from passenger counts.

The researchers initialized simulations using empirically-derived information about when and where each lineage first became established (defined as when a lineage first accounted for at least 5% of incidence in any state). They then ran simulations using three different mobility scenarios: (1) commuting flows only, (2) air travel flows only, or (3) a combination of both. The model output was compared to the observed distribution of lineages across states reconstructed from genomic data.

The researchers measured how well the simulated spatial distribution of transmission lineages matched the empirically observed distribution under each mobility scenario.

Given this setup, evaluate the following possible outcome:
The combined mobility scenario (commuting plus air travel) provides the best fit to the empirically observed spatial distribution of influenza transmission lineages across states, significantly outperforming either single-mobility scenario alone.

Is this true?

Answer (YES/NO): NO